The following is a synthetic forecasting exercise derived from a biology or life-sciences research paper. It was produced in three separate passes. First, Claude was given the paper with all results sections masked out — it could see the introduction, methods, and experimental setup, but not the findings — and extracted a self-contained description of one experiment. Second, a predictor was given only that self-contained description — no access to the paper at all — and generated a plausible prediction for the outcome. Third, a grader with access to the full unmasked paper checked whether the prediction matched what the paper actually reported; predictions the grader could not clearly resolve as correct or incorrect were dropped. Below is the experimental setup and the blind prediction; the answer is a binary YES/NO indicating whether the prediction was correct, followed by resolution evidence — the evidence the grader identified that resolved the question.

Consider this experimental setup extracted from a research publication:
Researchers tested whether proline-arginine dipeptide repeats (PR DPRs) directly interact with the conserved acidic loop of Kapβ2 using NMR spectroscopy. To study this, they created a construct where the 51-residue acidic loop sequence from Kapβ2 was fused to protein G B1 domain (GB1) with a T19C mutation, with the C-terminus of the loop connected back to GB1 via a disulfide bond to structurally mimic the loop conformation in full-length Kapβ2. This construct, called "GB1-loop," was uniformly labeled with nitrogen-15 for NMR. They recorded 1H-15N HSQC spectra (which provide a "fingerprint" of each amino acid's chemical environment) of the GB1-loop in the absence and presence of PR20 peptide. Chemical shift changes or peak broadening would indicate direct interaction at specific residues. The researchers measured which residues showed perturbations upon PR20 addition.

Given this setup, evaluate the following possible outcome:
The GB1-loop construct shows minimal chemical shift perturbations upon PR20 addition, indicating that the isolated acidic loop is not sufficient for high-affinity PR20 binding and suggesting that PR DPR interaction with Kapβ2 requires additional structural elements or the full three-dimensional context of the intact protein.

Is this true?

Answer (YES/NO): NO